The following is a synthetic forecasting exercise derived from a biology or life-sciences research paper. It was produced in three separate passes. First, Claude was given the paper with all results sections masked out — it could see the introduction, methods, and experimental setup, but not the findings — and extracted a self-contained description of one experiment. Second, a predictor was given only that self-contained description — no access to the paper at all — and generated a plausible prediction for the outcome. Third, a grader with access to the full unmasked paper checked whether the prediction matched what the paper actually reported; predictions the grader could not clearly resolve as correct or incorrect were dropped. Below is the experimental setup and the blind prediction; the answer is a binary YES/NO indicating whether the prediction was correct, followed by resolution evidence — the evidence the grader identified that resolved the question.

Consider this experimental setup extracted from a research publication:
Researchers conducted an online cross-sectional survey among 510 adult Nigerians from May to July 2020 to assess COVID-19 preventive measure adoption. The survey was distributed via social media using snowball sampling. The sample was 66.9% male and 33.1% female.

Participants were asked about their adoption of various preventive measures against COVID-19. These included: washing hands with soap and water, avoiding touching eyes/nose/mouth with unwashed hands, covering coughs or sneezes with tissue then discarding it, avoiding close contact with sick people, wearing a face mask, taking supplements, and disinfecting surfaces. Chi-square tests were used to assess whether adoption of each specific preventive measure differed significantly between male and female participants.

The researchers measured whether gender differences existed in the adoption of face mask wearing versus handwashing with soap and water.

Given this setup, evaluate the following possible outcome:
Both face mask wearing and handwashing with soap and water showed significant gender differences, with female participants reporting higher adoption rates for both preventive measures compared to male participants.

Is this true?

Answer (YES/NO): NO